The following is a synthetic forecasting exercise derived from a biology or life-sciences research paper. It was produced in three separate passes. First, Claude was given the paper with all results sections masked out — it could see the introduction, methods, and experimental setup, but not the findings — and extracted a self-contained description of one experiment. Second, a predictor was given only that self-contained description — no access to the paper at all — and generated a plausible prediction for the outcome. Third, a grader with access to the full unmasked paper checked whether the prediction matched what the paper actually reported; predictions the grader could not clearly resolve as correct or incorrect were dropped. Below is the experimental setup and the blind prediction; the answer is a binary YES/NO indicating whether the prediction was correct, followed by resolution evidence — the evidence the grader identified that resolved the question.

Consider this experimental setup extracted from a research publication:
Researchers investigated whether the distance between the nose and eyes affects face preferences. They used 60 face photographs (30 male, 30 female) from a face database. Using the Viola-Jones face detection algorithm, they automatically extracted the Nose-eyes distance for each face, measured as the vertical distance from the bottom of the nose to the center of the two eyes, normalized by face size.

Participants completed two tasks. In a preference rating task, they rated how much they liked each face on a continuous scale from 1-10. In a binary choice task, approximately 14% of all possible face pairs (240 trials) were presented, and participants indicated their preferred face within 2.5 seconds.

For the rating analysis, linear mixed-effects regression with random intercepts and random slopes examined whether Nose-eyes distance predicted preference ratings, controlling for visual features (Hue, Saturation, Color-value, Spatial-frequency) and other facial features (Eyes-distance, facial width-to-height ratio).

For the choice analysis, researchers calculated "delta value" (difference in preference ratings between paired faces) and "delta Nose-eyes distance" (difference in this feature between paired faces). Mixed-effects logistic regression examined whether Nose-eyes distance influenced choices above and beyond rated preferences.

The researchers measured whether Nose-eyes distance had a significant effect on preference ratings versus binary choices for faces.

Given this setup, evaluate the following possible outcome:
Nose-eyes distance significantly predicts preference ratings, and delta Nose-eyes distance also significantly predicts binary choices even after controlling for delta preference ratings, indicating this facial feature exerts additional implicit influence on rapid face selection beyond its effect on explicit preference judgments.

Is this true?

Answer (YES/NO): NO